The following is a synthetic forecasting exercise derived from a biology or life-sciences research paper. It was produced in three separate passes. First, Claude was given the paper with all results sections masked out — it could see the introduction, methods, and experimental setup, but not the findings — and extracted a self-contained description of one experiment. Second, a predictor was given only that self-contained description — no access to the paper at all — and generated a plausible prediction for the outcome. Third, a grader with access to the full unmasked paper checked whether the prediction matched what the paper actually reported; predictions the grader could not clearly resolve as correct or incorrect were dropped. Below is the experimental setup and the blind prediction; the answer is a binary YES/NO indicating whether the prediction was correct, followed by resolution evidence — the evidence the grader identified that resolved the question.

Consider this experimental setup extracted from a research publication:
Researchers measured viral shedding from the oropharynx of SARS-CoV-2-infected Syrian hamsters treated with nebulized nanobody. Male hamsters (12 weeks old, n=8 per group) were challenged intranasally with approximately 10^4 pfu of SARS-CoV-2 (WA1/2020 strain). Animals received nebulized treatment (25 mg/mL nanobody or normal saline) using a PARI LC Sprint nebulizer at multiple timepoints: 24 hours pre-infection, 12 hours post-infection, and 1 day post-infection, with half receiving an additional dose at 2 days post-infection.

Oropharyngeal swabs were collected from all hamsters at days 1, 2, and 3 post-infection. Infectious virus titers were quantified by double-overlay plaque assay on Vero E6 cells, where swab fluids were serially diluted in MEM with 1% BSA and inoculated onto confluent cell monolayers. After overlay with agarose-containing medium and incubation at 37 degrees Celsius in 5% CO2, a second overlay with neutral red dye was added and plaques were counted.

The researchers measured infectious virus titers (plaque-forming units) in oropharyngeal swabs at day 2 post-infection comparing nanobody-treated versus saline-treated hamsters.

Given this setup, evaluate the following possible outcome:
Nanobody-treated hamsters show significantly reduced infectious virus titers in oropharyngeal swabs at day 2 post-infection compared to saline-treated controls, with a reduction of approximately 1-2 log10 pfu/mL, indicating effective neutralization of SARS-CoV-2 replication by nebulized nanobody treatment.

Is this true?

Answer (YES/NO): NO